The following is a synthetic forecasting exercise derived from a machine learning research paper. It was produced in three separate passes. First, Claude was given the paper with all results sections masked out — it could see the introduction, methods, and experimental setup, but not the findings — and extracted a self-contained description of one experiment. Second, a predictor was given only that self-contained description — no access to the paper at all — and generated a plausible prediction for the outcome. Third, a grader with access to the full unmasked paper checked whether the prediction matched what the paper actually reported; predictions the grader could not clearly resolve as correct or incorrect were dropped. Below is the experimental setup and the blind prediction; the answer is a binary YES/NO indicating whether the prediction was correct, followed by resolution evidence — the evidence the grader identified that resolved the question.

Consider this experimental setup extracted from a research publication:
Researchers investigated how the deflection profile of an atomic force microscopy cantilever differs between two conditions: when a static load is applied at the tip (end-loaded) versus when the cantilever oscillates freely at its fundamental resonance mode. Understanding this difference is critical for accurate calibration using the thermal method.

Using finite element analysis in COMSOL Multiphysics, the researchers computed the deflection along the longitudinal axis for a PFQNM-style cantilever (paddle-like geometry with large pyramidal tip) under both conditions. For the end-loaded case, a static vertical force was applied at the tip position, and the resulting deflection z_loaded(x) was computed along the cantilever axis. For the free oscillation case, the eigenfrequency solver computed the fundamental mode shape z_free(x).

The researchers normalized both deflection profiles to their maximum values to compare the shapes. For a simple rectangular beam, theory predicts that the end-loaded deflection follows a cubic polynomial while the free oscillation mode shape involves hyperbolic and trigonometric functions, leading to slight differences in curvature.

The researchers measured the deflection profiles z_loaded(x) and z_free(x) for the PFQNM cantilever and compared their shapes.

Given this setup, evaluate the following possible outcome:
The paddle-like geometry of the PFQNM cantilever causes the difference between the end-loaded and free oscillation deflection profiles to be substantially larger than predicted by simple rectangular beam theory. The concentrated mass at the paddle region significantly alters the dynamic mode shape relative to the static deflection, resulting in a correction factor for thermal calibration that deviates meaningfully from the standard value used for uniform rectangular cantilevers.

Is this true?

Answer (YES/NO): NO